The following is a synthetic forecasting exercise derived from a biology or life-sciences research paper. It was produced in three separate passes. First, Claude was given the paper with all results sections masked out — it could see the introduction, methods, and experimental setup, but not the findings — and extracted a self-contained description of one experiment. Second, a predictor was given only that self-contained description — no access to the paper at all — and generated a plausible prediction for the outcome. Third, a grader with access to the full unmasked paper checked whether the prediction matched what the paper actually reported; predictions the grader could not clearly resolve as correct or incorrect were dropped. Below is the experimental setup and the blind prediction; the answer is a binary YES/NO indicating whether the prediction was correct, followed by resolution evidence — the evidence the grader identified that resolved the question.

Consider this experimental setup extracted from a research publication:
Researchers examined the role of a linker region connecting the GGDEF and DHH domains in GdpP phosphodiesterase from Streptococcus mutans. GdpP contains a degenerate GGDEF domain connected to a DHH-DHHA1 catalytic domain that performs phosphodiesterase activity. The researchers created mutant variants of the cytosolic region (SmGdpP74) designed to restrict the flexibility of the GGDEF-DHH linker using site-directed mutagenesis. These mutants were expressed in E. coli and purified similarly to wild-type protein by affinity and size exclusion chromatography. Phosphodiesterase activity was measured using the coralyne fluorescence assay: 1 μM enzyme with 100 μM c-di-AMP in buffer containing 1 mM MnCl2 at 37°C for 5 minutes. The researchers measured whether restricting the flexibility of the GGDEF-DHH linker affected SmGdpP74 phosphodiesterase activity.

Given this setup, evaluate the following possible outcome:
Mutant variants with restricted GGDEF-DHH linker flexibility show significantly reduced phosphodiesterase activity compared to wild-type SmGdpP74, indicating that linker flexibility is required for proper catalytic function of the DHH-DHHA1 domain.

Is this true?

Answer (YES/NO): YES